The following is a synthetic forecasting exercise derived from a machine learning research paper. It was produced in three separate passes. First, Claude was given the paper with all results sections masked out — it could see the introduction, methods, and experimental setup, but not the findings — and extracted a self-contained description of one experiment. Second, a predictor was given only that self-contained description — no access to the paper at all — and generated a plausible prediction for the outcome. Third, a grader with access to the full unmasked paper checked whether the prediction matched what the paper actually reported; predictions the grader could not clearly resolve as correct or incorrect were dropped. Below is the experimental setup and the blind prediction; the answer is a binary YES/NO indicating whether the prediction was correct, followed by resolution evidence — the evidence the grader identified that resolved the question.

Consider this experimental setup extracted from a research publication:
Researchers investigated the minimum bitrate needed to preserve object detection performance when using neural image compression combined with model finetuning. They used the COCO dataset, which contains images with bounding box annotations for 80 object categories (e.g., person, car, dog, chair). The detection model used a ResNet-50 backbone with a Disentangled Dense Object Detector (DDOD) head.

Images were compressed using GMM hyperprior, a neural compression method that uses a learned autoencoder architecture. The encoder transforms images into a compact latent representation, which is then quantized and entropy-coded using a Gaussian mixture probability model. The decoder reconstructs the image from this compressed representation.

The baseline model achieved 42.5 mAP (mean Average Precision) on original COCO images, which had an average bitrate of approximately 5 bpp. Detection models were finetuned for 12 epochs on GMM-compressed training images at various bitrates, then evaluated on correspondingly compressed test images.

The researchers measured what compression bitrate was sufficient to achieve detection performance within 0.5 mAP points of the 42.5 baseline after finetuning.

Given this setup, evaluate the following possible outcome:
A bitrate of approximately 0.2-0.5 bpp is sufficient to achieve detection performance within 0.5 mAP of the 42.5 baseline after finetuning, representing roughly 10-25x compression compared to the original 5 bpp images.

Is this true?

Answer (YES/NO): YES